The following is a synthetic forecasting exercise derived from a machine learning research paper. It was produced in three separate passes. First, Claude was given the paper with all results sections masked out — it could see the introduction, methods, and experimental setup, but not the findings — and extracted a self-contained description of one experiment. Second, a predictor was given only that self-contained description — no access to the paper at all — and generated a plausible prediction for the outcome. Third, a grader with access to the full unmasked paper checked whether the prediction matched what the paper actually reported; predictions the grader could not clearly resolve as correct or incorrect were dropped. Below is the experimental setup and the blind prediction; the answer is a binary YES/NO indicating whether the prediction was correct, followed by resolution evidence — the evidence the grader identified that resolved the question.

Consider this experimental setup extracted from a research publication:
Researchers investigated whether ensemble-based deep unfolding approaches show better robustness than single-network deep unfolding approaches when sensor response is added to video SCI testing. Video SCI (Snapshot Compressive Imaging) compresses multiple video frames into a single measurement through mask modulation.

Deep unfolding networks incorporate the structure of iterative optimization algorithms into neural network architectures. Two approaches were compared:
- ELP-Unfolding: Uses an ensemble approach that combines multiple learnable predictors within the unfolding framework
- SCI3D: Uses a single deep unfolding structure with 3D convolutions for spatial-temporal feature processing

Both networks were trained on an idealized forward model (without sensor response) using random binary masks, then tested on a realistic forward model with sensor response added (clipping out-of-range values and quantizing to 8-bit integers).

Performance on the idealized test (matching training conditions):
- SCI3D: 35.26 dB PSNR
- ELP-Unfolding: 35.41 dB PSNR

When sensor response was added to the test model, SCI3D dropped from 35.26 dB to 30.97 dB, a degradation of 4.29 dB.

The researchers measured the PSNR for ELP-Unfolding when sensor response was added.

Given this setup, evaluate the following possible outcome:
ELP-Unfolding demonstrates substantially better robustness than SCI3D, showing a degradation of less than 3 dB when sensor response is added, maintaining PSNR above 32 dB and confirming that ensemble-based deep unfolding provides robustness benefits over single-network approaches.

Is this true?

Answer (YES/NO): NO